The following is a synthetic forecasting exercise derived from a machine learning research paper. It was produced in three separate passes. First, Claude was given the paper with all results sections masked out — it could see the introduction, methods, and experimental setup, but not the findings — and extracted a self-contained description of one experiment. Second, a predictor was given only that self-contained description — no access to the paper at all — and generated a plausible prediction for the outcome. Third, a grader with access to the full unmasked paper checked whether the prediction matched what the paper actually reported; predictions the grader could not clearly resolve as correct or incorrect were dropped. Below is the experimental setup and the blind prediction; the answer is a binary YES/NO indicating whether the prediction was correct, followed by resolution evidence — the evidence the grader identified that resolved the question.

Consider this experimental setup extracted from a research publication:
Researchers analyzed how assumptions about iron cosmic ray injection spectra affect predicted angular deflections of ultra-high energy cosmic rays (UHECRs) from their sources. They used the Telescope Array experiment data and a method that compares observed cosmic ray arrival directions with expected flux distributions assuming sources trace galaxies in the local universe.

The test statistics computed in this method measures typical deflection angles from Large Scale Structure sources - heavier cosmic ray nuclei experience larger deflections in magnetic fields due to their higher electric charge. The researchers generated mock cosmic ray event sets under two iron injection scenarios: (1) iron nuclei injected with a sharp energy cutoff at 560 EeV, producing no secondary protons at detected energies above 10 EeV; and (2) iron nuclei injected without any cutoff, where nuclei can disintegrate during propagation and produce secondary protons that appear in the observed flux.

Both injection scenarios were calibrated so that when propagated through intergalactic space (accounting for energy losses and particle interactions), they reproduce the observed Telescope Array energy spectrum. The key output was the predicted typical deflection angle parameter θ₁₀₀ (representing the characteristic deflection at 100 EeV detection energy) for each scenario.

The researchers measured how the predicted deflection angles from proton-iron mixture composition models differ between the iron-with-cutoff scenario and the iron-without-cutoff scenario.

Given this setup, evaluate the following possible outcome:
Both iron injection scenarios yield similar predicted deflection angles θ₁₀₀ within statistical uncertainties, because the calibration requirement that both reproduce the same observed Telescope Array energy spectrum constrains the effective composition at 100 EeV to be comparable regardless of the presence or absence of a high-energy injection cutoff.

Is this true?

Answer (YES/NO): NO